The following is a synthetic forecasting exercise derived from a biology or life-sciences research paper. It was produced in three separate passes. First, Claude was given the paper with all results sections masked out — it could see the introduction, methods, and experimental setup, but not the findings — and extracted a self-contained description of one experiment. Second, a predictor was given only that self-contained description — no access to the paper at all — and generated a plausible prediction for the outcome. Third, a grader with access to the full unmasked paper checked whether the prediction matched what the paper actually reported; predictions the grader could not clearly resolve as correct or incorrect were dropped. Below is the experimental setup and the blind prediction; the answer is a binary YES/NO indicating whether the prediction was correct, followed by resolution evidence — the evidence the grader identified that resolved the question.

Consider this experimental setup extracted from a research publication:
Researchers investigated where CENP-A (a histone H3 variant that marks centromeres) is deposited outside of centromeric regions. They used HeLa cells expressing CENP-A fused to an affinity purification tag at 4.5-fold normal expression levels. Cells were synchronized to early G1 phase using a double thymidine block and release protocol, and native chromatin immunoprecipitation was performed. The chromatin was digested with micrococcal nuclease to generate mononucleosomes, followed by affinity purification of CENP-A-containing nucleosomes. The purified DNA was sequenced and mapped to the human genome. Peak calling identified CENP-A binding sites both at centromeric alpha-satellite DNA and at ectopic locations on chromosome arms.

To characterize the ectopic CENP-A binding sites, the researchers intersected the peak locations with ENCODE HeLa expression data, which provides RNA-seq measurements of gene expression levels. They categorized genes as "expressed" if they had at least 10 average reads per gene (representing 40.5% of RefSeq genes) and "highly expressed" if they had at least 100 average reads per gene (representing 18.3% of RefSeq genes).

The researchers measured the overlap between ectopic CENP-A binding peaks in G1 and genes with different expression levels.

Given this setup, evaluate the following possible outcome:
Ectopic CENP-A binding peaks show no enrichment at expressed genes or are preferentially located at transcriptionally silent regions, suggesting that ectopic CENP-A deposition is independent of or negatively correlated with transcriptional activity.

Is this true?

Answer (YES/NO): NO